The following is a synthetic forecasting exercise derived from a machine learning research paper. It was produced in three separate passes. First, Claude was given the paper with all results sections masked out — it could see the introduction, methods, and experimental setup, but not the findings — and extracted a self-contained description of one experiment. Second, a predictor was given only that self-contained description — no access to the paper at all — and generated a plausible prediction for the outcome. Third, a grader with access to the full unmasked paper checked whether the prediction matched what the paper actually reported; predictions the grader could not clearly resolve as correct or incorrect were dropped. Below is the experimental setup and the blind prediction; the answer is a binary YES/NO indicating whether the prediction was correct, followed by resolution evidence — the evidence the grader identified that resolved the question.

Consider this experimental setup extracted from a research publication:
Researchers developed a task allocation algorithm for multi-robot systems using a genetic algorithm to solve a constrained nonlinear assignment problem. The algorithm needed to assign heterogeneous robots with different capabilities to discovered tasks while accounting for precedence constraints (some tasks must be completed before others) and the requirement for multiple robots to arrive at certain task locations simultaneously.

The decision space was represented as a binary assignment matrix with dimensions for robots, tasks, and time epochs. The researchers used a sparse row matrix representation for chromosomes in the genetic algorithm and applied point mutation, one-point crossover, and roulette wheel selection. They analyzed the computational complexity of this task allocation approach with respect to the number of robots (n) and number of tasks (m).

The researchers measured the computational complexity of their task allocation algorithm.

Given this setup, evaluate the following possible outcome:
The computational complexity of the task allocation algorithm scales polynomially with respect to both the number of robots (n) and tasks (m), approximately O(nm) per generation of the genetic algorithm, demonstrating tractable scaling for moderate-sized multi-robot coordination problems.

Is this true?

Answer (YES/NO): NO